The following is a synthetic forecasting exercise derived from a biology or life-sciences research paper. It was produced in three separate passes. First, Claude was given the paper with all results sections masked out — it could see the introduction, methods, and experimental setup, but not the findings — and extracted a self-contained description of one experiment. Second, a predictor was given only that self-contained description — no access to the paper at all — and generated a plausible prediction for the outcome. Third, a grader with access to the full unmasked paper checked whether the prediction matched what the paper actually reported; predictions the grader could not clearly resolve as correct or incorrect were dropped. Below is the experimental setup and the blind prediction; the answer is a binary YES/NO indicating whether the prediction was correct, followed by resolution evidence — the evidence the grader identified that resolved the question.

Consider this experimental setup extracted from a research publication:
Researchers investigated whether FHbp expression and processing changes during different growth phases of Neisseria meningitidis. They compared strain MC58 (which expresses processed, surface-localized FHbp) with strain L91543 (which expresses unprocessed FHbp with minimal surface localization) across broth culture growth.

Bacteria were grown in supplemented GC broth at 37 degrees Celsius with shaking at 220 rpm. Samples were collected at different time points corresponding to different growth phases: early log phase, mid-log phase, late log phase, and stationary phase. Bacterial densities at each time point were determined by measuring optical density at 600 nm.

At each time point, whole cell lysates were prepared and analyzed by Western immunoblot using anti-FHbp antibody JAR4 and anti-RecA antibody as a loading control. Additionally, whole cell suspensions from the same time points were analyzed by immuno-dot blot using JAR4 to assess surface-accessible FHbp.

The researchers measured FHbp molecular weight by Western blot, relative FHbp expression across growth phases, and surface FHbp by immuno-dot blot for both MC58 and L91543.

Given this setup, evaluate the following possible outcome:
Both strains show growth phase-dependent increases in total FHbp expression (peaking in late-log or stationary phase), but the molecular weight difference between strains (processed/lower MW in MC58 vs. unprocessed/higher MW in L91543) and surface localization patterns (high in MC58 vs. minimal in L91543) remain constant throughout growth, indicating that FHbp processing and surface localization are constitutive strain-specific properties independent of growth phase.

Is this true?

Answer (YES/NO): NO